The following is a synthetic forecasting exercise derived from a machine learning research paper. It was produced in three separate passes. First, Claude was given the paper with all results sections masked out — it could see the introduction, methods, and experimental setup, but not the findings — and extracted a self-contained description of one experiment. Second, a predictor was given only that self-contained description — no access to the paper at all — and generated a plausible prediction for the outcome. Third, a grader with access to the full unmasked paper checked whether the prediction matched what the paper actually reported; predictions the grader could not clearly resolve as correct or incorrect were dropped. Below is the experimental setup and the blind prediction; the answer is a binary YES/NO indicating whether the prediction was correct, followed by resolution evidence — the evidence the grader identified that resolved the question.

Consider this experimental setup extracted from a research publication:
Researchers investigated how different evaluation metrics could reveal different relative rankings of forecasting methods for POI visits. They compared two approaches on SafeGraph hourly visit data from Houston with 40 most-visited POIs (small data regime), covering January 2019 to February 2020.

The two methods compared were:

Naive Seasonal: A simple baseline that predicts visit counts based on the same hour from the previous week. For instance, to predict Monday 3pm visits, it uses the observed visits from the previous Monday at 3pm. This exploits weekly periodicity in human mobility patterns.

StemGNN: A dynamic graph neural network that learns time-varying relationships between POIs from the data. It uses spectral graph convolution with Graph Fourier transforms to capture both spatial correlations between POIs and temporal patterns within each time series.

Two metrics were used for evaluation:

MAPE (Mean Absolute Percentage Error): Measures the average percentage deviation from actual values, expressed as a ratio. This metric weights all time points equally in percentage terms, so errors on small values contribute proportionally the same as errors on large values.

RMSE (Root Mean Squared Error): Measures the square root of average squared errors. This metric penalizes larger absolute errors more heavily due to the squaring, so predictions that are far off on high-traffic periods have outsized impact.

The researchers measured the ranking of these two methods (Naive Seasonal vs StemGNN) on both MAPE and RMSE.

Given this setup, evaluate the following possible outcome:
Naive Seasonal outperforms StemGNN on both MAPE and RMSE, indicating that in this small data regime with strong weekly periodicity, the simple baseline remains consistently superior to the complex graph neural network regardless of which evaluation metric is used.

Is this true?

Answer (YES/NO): NO